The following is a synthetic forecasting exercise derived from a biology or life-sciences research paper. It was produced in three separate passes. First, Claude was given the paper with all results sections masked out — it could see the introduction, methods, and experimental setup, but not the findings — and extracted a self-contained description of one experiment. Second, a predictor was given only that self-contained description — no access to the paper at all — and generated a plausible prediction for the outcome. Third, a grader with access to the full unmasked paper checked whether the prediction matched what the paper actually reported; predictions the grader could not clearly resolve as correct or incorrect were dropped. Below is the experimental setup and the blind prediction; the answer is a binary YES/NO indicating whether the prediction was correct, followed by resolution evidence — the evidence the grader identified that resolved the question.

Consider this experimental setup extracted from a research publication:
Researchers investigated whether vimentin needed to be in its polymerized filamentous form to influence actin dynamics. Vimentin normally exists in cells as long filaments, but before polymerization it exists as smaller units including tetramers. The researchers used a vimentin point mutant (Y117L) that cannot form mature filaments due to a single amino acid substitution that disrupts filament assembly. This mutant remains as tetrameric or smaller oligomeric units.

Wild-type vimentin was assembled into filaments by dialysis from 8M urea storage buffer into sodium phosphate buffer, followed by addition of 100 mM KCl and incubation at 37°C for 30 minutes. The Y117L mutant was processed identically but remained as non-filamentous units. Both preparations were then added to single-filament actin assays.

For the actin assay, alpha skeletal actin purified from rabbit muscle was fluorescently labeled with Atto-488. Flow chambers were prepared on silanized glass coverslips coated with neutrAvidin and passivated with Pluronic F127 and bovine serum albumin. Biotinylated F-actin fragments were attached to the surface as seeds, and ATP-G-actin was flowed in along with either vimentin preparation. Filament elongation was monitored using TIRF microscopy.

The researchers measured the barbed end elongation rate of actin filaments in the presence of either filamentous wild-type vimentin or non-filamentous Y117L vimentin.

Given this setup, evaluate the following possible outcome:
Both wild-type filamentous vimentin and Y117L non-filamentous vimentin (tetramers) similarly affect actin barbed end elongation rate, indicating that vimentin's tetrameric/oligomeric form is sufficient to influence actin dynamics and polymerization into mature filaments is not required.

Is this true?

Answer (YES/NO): YES